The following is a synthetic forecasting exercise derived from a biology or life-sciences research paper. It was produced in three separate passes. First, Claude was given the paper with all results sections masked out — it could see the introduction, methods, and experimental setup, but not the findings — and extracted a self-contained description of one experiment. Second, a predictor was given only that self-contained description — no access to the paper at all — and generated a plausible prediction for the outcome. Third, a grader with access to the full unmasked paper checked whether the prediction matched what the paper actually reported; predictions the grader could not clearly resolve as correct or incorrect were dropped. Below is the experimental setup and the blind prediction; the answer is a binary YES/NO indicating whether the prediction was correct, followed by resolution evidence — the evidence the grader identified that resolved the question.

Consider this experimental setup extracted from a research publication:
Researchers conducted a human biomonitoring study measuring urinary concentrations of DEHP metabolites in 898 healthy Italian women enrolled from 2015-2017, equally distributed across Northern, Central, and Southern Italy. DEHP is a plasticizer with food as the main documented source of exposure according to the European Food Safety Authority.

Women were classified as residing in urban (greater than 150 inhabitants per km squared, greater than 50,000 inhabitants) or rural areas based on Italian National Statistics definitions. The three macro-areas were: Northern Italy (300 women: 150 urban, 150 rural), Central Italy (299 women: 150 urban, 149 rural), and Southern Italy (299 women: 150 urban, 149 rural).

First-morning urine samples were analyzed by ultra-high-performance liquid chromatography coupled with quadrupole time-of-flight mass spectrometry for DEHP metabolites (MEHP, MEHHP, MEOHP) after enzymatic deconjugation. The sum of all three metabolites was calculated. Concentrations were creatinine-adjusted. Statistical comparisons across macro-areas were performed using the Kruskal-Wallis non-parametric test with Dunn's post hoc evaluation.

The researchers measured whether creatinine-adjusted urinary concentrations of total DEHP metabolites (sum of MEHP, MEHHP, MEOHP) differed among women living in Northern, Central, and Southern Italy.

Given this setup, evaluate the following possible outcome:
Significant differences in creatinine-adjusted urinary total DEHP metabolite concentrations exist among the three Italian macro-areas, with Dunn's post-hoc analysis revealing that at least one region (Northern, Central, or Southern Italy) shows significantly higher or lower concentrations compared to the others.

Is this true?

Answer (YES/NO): YES